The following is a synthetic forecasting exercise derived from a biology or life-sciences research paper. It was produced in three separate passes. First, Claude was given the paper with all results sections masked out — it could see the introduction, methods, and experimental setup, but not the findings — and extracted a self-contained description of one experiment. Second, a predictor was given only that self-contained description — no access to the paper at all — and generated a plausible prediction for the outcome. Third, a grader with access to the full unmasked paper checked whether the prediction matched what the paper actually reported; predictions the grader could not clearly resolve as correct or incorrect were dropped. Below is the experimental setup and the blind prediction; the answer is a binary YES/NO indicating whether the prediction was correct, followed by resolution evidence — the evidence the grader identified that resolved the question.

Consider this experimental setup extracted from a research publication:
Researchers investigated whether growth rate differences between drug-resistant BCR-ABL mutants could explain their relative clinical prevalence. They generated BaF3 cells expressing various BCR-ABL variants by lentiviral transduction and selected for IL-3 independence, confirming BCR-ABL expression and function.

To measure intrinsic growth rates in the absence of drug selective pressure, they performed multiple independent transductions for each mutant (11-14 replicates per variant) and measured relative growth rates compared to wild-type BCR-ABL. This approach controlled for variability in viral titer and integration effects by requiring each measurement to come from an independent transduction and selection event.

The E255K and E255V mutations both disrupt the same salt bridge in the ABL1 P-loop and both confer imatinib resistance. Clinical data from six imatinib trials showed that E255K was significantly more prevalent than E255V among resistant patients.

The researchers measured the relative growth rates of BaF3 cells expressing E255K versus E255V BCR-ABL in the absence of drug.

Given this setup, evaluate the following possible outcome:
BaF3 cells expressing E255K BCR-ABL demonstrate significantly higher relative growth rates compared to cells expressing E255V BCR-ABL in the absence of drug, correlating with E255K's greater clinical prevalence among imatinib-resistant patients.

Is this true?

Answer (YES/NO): NO